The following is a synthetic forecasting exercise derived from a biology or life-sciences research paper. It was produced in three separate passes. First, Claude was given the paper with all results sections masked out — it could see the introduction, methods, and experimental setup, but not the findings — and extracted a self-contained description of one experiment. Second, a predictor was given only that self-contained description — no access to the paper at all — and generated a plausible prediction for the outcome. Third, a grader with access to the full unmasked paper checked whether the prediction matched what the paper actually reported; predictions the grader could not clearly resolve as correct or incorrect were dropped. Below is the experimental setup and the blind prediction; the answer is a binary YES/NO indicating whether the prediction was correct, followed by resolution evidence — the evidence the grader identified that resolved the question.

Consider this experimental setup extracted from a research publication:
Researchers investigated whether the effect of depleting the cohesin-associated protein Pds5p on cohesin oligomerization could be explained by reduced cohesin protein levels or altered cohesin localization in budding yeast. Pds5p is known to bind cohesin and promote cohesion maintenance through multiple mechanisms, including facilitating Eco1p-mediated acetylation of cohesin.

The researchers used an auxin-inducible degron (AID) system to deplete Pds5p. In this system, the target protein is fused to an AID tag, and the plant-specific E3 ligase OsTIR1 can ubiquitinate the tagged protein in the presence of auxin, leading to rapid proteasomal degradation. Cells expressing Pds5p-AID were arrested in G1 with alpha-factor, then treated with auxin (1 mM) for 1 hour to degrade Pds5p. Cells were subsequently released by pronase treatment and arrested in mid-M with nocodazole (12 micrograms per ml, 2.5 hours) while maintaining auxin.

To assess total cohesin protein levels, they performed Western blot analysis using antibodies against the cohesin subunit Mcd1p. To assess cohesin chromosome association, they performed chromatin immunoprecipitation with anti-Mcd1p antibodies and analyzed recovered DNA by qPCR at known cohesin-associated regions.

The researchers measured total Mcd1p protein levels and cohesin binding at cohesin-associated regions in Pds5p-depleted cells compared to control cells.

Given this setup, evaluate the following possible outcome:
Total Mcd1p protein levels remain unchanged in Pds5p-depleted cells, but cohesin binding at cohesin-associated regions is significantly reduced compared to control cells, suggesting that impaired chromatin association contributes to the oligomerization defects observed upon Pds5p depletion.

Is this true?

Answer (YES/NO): NO